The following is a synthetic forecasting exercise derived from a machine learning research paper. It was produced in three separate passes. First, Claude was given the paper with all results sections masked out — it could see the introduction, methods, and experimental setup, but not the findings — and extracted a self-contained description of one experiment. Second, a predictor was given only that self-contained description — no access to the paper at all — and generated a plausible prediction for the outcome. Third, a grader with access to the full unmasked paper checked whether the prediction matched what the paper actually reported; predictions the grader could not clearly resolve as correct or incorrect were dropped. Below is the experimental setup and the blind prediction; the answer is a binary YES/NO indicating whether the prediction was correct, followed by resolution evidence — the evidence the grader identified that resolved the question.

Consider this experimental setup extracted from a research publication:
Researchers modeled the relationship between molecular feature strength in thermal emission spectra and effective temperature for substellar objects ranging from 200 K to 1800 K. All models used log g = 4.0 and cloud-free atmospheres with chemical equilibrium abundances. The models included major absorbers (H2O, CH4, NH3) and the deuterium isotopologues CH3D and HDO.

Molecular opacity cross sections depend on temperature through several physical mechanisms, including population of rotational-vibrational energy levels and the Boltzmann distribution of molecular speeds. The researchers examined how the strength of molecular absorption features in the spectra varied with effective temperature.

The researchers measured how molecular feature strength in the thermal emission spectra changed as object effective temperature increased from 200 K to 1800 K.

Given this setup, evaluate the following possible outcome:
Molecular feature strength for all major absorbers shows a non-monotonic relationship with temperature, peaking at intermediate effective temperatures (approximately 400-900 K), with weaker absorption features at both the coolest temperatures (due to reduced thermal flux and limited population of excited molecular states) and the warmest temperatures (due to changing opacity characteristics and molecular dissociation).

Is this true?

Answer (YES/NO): NO